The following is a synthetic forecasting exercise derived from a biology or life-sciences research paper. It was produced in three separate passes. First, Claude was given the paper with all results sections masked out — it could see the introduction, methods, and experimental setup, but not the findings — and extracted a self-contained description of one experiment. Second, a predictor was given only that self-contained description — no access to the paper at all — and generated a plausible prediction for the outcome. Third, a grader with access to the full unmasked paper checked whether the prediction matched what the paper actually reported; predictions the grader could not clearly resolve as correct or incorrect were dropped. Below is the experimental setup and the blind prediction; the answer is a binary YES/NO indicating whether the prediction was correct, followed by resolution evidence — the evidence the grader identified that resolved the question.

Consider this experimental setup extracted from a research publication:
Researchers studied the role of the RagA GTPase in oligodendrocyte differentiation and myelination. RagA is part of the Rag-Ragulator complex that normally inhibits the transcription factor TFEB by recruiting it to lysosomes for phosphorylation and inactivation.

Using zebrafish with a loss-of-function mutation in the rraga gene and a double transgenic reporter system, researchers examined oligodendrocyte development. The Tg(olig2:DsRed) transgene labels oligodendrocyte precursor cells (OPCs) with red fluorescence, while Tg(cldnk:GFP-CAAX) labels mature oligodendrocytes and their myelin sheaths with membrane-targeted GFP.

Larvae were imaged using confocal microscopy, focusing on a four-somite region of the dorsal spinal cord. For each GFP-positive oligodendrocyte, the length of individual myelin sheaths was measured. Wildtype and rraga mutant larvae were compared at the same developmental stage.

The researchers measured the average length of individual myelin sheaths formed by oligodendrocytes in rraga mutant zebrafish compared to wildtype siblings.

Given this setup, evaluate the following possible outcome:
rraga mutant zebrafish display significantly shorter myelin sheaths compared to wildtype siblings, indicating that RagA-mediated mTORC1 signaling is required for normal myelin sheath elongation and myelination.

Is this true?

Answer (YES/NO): YES